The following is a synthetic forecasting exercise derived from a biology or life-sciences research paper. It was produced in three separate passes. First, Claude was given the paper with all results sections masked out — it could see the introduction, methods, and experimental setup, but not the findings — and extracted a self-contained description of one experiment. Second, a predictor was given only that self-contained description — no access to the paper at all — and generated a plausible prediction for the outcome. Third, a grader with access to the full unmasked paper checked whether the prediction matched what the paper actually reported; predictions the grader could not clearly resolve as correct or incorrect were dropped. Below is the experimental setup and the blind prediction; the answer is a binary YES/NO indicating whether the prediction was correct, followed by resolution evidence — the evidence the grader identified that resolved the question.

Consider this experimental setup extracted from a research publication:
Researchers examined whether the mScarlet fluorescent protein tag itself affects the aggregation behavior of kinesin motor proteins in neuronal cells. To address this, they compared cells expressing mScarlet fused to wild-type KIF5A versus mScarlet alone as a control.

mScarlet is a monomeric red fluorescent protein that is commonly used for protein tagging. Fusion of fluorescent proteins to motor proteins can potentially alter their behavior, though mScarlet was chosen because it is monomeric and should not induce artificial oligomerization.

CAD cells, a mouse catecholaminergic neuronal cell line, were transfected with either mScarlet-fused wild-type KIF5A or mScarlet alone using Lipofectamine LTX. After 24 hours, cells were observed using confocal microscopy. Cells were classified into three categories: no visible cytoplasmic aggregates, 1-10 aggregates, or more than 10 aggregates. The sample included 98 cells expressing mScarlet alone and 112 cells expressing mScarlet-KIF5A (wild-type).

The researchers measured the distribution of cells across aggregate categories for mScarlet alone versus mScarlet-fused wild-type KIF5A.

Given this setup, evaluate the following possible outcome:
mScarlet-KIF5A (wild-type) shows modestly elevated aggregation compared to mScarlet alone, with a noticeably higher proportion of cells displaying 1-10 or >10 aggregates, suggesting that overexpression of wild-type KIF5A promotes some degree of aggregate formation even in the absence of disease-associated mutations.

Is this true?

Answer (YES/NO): YES